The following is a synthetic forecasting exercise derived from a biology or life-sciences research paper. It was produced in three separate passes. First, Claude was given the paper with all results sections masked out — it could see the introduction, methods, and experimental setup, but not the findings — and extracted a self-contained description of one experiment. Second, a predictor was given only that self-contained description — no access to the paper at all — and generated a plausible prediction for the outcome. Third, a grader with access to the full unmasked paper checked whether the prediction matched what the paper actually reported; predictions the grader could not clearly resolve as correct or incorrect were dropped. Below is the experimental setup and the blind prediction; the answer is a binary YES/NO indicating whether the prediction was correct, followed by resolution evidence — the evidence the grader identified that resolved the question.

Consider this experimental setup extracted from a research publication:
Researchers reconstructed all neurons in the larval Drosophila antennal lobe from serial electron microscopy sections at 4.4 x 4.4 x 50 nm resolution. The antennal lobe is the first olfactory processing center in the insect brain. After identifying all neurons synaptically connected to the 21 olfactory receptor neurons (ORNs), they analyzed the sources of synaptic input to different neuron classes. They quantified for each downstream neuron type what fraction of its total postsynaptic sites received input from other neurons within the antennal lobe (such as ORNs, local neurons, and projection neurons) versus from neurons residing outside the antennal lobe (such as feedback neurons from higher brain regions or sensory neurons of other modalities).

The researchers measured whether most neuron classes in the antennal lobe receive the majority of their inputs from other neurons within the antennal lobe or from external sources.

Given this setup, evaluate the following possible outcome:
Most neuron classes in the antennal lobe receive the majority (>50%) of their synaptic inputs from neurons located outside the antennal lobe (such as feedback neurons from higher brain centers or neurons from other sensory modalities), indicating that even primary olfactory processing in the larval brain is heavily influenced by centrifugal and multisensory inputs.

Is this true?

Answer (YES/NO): NO